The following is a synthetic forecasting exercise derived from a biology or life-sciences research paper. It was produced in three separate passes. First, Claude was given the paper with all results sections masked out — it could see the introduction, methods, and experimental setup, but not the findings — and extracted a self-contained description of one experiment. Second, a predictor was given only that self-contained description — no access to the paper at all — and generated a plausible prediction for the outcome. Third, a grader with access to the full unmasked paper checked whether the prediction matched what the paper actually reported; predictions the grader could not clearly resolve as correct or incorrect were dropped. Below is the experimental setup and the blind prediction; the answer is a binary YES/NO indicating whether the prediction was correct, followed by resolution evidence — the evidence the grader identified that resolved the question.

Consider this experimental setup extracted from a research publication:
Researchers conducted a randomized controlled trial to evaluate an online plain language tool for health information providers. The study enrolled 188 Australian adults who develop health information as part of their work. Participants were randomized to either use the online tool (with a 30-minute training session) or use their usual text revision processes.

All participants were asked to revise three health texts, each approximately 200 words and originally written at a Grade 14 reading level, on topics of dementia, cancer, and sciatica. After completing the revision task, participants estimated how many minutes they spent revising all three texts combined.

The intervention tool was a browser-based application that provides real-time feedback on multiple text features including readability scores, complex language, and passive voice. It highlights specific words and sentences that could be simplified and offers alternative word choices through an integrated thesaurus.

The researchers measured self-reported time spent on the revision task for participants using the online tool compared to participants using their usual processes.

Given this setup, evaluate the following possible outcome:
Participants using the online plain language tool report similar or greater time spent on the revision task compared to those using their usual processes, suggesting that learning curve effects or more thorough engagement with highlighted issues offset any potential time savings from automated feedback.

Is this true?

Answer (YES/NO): YES